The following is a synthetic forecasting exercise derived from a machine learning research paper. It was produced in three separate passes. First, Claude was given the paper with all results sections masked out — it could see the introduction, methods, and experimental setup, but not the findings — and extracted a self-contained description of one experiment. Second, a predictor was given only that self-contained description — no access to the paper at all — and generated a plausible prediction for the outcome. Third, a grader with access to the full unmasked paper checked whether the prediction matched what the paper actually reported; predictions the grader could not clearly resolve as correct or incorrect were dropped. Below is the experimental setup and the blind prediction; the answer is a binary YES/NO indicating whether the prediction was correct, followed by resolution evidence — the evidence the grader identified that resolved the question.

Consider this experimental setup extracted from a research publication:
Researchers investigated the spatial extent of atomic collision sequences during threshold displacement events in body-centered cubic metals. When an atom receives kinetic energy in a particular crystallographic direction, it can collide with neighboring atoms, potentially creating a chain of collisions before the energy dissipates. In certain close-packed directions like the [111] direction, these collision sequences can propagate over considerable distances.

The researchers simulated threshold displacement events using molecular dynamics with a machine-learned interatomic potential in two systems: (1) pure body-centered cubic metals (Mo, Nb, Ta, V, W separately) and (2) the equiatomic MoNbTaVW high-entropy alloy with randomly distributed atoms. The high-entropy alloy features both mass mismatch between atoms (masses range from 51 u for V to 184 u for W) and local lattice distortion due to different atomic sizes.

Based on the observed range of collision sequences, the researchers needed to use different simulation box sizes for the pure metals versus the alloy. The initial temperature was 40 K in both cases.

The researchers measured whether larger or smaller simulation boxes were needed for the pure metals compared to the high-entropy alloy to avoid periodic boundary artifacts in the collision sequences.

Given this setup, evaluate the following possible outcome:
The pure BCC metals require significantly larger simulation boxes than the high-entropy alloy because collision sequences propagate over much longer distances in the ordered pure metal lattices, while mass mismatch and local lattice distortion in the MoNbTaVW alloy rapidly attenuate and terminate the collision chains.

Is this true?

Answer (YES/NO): YES